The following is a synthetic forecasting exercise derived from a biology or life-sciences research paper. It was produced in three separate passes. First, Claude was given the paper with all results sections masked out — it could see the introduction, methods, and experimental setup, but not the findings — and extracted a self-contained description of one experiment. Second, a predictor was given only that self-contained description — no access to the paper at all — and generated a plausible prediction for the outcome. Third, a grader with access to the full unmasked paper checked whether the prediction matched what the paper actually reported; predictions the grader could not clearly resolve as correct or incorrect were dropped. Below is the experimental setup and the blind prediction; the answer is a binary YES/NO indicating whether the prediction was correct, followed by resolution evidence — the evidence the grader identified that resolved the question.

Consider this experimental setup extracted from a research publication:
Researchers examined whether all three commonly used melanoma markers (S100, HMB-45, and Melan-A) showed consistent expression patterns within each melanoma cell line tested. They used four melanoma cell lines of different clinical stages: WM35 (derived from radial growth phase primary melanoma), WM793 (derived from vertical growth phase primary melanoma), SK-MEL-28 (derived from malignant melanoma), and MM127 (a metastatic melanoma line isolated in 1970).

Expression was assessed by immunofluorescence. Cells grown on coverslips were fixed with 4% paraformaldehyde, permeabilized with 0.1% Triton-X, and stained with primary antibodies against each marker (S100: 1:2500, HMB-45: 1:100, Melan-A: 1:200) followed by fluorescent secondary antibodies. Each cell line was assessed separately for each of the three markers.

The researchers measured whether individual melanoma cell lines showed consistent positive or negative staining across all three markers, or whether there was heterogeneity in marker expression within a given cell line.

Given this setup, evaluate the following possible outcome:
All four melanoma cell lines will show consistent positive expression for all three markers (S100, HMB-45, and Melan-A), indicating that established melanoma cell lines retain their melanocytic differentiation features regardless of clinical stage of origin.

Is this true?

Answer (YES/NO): NO